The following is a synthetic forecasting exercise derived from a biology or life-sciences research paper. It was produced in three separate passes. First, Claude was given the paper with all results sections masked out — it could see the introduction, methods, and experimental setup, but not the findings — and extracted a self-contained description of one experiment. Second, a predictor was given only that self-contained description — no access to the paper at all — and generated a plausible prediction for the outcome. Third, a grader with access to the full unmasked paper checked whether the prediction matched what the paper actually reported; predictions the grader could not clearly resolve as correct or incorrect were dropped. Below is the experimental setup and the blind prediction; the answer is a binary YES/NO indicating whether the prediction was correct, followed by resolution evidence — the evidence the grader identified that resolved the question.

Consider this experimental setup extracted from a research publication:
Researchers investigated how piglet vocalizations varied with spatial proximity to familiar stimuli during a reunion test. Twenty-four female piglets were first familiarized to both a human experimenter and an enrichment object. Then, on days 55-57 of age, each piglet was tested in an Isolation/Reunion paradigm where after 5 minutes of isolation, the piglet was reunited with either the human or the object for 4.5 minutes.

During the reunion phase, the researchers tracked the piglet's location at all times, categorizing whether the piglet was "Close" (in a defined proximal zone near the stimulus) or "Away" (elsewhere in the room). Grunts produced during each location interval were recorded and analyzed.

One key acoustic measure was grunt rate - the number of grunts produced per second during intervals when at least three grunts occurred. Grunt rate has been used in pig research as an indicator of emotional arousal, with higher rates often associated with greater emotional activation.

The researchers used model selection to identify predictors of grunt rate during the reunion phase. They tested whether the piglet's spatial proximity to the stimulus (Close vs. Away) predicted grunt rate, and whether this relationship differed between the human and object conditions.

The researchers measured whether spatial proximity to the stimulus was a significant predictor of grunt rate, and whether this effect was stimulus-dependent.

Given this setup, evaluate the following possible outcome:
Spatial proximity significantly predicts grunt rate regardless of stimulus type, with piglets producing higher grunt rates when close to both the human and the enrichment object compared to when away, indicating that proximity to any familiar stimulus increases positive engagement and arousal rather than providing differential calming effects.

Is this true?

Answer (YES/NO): NO